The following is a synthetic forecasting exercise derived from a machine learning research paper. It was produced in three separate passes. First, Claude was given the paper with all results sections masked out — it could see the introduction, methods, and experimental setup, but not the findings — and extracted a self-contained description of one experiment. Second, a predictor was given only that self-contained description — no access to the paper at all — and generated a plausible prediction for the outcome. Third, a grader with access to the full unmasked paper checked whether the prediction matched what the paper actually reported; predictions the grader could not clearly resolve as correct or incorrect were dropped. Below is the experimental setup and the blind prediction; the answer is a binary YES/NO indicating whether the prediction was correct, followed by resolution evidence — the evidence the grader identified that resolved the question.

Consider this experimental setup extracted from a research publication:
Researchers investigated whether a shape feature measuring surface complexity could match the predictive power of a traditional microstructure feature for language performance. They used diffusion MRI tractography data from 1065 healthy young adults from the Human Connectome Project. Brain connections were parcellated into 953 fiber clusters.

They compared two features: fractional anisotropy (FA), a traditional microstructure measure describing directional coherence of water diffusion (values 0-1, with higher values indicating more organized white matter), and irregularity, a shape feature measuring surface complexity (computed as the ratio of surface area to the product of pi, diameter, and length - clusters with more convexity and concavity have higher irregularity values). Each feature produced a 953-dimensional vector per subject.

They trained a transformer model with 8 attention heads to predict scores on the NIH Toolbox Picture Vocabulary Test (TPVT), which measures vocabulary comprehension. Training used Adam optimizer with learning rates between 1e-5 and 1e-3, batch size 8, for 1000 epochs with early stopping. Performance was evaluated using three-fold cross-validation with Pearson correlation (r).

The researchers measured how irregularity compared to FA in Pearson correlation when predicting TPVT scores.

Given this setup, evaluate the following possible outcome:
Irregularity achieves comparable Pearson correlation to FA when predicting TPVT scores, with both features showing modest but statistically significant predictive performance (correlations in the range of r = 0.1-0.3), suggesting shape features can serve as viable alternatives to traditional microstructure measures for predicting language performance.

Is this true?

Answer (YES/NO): NO